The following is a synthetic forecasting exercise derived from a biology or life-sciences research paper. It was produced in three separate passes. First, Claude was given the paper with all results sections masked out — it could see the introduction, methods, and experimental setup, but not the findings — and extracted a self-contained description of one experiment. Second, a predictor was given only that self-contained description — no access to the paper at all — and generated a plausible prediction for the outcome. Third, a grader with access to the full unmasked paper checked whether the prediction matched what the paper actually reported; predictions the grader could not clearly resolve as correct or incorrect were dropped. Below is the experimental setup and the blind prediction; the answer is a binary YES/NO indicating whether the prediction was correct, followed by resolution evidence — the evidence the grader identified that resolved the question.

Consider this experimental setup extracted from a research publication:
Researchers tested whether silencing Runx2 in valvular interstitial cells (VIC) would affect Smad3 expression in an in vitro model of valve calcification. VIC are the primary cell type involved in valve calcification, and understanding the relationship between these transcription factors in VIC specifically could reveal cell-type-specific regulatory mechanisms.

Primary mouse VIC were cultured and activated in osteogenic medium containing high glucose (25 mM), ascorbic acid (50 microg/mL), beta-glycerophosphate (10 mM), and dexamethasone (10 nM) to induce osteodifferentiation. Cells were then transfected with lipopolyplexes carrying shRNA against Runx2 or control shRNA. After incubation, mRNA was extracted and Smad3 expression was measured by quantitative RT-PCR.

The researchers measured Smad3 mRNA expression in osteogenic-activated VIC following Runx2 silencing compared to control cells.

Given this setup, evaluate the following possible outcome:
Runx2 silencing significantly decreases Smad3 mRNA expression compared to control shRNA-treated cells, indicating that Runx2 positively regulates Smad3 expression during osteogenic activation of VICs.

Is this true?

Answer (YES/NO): YES